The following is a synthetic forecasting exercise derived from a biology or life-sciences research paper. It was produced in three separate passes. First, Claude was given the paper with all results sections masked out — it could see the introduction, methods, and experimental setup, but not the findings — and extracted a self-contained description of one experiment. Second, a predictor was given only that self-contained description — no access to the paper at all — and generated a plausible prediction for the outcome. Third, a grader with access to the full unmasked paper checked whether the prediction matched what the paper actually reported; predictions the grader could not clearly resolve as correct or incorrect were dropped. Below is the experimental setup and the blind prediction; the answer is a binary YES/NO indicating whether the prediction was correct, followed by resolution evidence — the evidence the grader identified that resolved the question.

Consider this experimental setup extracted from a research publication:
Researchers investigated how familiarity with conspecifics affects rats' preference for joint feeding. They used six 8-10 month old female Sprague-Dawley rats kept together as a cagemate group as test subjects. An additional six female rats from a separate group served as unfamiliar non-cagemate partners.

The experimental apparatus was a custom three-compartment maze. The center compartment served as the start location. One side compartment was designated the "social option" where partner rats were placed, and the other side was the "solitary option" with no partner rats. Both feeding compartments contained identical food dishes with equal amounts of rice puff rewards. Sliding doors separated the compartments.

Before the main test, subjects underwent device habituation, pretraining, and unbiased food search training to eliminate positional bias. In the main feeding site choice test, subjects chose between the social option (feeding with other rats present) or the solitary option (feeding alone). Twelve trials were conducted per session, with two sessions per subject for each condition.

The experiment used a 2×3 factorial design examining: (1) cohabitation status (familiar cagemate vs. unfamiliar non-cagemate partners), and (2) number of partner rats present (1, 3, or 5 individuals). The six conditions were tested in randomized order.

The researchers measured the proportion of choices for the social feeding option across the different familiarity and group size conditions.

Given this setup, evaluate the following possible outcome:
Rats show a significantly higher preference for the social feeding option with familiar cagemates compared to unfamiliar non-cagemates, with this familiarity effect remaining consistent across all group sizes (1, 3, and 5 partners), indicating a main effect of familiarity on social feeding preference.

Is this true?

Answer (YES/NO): NO